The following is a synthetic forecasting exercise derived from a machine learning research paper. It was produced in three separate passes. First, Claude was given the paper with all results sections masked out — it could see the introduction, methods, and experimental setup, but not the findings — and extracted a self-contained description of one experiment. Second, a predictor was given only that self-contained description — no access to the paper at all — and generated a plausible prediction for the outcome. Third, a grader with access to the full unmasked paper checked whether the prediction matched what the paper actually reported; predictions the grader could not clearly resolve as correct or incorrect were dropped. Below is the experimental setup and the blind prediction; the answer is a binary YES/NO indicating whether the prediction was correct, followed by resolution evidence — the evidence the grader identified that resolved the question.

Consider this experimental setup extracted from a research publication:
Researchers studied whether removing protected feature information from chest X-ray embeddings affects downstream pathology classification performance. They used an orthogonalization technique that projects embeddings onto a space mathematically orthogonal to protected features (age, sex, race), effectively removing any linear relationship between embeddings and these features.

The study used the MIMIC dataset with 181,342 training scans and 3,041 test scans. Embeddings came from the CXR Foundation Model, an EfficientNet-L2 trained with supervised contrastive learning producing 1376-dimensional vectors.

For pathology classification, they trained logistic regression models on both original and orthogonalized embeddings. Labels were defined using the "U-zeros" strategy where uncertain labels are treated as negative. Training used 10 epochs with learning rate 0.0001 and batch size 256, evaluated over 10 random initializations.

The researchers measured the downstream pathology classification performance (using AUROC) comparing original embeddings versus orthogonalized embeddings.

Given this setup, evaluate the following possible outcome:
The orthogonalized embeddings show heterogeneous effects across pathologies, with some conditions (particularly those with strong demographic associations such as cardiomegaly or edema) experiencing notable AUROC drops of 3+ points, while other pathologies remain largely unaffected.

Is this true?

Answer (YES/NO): NO